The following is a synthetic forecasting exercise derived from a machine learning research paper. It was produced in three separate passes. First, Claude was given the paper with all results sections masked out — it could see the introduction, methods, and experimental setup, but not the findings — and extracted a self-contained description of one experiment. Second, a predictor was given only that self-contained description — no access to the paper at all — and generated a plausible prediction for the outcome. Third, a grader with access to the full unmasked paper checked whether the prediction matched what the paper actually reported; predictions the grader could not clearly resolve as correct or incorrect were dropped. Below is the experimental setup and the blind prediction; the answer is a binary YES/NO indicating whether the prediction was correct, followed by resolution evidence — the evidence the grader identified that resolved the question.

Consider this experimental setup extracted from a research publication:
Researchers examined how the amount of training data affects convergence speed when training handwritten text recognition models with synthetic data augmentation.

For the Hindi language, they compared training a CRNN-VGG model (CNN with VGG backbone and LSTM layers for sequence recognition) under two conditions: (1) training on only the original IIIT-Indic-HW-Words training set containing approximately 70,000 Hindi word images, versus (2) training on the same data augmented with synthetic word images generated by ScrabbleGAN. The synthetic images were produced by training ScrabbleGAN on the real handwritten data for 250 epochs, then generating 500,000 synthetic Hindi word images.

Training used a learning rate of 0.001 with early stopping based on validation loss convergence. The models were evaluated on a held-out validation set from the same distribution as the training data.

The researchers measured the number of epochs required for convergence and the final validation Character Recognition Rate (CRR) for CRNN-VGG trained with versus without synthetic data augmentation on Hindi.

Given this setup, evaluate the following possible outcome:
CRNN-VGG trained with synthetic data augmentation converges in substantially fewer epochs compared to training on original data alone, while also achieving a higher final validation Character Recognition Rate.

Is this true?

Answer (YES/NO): YES